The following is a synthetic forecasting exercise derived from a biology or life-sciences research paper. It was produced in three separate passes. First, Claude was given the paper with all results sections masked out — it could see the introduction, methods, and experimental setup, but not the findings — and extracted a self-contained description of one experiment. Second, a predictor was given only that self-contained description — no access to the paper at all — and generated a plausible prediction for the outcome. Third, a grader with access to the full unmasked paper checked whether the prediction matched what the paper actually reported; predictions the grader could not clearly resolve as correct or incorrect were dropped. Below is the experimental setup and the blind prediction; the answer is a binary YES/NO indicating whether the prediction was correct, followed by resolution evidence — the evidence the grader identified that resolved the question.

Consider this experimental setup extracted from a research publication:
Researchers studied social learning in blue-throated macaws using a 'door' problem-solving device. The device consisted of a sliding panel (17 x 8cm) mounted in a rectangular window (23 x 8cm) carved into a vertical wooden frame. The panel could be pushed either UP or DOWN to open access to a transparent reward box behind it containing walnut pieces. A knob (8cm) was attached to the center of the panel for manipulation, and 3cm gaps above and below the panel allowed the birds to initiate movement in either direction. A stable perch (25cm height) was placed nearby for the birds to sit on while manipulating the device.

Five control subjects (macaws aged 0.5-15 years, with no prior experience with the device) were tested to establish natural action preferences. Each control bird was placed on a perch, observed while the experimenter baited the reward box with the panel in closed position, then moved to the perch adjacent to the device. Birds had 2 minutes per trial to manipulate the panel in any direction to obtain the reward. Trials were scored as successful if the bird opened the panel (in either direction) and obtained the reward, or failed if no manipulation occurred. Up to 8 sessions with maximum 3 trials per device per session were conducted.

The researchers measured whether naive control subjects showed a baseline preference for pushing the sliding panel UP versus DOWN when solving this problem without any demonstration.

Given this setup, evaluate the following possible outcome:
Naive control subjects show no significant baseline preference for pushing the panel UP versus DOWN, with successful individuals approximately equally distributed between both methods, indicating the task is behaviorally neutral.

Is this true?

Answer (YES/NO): NO